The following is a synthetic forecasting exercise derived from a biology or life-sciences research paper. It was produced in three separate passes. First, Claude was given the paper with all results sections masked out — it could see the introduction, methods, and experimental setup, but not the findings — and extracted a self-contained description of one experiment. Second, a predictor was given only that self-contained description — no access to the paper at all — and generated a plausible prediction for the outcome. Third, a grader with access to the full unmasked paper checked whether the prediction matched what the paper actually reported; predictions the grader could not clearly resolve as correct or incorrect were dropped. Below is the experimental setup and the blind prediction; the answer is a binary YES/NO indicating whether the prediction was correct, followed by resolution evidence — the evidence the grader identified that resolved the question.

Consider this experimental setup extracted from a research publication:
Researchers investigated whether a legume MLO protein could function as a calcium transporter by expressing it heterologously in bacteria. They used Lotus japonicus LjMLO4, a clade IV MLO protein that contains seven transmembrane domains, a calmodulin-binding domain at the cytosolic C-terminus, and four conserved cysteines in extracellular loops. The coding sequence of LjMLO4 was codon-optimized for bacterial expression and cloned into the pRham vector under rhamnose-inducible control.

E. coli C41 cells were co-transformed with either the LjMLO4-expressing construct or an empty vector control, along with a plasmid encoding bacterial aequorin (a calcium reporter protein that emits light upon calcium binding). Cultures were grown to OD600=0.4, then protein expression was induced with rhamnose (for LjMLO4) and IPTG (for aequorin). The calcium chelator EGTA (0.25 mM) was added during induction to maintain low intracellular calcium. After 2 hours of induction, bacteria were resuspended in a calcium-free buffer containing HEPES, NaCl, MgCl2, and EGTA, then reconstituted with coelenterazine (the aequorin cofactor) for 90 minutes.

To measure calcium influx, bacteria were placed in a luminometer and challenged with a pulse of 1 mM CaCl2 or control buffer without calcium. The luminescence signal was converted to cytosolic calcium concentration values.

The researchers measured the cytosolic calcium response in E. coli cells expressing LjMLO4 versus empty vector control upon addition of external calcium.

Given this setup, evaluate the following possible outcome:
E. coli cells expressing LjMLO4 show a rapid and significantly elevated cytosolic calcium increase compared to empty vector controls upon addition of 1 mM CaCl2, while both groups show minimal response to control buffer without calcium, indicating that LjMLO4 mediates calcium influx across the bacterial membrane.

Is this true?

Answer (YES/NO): NO